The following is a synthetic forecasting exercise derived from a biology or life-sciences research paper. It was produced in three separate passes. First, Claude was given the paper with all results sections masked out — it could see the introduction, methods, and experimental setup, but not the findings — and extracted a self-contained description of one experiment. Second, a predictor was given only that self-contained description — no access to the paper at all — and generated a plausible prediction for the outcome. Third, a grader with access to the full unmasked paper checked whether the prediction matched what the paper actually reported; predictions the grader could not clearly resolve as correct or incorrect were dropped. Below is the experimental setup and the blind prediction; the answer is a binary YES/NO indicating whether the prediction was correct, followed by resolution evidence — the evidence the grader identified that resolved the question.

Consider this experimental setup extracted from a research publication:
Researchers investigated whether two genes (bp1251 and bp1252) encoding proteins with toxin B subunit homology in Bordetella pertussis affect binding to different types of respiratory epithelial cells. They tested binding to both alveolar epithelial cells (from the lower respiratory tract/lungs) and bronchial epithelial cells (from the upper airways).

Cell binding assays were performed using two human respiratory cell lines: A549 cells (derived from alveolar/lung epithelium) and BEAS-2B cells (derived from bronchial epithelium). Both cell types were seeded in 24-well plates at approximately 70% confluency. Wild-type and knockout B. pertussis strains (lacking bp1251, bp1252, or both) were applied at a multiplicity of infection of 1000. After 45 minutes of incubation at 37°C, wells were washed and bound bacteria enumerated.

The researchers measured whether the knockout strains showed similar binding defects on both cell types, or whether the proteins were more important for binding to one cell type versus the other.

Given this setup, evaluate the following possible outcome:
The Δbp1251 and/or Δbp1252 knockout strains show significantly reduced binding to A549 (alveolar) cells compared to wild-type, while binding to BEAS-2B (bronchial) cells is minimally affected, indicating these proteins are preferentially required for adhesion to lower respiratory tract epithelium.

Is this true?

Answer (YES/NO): NO